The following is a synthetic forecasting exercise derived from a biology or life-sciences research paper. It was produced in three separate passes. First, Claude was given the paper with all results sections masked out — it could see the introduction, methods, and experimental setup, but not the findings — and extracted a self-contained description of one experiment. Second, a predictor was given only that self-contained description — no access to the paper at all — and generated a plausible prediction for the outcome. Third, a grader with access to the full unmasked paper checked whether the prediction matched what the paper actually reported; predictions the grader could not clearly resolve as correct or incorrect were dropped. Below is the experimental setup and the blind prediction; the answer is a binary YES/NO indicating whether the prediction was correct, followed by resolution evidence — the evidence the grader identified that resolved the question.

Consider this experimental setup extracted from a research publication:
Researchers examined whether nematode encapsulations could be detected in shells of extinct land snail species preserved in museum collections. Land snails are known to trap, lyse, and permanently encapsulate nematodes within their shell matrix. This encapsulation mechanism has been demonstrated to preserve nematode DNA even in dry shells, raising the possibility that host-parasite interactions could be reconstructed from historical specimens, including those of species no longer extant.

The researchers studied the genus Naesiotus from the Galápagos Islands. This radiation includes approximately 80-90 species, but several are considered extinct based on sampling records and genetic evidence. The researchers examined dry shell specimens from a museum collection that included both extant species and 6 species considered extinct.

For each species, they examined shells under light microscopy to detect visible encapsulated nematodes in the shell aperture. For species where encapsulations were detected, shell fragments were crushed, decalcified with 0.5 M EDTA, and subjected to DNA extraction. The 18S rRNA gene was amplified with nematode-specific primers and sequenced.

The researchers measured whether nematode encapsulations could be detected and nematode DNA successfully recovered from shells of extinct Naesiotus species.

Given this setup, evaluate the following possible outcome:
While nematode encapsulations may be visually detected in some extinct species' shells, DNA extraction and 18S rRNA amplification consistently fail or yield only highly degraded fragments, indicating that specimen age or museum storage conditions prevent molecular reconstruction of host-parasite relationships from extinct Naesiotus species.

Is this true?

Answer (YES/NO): NO